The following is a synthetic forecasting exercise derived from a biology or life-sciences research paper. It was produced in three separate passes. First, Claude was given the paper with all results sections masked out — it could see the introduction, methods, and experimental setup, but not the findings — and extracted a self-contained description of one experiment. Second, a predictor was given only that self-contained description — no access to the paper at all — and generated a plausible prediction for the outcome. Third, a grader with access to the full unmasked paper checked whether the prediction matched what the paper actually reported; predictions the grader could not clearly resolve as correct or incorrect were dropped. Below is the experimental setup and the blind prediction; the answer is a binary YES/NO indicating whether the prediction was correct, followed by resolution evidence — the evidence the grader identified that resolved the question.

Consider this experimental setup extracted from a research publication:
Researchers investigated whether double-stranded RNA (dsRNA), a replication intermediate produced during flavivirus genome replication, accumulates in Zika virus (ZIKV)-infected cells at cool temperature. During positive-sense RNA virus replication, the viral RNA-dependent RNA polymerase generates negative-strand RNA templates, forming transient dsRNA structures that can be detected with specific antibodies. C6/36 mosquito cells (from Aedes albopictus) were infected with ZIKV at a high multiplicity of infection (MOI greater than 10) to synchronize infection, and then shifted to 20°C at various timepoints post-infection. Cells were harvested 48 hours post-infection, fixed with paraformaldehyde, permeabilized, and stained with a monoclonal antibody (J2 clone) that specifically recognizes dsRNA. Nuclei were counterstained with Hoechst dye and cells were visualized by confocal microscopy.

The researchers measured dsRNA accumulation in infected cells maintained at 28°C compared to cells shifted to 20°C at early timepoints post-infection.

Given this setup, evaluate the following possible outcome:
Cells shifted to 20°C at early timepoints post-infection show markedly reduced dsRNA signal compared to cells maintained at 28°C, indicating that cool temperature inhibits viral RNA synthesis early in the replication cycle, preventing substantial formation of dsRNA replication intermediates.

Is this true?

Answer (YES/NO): YES